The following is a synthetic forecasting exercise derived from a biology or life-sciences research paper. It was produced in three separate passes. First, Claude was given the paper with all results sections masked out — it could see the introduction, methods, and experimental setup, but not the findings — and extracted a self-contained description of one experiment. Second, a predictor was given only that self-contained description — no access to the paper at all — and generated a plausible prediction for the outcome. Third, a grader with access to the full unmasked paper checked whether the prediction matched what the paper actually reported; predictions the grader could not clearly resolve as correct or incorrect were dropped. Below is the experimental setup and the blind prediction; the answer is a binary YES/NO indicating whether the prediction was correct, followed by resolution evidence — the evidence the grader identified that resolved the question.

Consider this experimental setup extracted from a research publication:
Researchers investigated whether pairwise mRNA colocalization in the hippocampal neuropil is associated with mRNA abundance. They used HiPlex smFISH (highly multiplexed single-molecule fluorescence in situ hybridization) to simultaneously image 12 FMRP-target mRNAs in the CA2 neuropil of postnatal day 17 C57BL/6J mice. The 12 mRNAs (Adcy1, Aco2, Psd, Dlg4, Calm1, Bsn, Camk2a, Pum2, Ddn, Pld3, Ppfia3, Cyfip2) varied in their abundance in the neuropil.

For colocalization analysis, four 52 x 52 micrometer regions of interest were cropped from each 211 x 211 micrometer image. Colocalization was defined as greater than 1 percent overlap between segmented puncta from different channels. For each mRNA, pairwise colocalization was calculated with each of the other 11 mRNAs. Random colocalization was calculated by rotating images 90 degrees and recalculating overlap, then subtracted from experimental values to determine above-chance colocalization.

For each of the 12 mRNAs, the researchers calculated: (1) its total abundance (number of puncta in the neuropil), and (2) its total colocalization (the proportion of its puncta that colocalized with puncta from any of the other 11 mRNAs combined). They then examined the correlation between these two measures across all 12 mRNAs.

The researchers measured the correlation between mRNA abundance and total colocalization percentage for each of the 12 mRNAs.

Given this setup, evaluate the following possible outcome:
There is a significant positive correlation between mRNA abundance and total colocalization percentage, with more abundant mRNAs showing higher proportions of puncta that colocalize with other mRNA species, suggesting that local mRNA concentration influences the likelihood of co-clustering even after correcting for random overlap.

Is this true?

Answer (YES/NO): YES